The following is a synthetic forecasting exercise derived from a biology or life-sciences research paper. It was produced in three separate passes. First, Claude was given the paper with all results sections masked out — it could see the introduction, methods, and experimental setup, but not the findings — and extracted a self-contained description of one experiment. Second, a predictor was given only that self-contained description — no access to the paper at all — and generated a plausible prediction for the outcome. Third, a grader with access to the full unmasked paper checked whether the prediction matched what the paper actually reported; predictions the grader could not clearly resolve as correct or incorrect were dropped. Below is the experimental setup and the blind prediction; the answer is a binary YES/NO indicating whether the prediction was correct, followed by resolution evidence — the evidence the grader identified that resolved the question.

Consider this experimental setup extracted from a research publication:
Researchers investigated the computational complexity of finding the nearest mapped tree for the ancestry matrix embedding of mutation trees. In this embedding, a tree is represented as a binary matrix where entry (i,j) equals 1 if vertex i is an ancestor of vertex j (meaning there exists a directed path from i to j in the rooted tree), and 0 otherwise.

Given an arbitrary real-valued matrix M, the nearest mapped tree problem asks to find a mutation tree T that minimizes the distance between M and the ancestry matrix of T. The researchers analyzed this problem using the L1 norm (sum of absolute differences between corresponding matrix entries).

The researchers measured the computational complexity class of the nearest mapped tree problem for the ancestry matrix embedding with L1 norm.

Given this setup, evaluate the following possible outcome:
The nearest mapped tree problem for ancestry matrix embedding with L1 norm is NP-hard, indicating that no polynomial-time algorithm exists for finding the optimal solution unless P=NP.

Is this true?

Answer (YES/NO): YES